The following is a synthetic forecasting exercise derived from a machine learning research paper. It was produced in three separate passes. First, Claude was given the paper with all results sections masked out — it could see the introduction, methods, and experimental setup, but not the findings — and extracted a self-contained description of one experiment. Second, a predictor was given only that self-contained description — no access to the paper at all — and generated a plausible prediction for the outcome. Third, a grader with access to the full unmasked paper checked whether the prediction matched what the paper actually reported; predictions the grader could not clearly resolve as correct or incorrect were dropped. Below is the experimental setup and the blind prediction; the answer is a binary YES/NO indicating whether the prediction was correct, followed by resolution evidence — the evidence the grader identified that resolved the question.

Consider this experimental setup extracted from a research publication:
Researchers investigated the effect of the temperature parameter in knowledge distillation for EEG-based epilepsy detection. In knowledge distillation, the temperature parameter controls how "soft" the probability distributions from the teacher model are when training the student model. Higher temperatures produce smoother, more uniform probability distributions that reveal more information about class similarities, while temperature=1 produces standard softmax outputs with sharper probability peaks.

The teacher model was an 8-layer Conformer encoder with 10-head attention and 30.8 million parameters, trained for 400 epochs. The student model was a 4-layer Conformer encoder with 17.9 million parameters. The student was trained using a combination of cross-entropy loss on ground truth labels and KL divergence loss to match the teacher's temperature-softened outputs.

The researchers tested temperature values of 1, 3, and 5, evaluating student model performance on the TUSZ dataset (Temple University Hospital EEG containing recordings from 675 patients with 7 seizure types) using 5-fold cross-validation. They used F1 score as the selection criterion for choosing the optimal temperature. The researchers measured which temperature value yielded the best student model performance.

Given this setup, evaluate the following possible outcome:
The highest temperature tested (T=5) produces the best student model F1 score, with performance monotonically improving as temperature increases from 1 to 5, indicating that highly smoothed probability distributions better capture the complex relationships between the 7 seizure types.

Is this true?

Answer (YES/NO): NO